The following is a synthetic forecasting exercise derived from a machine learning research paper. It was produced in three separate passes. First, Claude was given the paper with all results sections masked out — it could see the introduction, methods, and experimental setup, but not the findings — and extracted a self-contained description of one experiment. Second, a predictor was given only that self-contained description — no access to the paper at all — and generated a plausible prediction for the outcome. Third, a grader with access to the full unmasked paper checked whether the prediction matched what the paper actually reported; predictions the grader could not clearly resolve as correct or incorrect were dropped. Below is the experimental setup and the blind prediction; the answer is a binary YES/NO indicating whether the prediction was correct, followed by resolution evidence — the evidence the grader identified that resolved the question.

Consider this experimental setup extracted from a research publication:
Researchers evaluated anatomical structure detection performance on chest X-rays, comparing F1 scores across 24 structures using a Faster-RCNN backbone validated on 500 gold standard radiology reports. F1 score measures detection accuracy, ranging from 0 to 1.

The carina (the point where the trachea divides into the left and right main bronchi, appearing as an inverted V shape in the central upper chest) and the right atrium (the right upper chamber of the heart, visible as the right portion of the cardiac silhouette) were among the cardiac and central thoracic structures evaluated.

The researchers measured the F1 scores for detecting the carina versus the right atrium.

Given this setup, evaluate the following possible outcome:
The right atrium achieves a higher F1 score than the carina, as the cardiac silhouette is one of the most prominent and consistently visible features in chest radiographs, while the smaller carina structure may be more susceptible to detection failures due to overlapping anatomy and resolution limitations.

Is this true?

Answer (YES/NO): NO